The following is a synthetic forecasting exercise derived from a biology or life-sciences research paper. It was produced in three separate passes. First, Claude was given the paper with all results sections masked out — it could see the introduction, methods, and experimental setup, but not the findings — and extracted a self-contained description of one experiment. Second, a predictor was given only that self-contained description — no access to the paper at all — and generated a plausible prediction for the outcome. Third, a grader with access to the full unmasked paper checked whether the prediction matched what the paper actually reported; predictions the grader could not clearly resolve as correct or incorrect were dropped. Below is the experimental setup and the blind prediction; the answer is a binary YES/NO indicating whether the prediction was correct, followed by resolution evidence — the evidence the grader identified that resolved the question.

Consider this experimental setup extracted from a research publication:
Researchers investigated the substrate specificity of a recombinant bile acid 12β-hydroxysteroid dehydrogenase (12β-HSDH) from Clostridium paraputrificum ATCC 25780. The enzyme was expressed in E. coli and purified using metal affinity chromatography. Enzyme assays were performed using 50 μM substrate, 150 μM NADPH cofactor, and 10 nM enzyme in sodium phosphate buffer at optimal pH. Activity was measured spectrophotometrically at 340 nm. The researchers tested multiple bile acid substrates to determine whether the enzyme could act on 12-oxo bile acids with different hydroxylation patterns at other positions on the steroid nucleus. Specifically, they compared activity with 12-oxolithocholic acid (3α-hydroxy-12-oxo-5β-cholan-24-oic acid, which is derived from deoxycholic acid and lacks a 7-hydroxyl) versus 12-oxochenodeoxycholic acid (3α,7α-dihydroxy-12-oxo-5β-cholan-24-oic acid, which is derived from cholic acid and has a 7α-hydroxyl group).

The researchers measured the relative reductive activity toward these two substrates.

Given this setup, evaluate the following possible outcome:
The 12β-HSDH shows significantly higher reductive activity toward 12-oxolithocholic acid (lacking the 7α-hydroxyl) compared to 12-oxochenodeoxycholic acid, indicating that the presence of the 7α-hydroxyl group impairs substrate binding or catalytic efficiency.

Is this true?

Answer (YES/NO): YES